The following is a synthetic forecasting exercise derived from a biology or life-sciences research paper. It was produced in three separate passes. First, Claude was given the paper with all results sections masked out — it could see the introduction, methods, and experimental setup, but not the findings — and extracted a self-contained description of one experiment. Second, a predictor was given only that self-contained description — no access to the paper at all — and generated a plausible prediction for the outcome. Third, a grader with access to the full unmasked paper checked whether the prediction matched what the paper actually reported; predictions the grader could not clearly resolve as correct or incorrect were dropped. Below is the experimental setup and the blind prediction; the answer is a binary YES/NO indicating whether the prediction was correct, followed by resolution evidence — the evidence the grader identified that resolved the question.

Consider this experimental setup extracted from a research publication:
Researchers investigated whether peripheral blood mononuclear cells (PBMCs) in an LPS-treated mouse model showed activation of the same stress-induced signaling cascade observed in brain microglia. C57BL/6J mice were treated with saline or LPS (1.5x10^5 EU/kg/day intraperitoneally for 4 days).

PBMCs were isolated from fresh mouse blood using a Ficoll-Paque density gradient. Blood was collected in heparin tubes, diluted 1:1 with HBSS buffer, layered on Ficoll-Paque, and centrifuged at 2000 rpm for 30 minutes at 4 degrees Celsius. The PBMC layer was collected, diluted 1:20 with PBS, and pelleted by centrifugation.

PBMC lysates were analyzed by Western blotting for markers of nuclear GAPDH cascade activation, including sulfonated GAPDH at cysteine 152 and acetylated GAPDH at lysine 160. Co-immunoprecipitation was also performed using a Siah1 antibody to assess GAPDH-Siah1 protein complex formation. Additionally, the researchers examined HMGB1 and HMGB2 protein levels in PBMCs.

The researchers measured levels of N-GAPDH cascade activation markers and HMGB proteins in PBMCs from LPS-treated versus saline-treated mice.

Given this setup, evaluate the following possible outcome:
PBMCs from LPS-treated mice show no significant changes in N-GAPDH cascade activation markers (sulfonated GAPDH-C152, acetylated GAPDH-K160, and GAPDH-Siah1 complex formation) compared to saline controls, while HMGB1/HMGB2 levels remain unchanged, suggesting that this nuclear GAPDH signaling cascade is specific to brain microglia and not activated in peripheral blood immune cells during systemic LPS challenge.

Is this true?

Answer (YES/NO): NO